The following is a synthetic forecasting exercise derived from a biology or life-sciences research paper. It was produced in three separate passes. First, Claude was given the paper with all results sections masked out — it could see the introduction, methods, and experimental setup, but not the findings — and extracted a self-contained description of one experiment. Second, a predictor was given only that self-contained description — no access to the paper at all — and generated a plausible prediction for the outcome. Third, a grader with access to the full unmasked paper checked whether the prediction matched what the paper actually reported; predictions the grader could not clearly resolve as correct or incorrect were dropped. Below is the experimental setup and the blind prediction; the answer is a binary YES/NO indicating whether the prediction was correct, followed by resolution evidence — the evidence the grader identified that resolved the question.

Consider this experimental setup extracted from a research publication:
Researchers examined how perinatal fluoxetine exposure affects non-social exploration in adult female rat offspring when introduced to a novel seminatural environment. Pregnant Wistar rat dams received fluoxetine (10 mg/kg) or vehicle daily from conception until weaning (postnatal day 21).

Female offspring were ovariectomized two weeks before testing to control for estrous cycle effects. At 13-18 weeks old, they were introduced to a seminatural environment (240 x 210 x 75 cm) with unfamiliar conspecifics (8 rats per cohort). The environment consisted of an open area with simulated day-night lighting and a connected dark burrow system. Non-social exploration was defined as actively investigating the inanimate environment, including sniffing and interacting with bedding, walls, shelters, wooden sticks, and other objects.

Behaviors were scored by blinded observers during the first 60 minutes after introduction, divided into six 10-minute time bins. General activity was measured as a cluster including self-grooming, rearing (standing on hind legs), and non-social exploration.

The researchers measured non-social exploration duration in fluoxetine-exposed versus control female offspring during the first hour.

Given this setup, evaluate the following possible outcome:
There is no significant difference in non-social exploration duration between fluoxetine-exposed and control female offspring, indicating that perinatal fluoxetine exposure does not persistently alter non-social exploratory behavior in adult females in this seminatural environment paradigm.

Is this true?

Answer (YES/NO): NO